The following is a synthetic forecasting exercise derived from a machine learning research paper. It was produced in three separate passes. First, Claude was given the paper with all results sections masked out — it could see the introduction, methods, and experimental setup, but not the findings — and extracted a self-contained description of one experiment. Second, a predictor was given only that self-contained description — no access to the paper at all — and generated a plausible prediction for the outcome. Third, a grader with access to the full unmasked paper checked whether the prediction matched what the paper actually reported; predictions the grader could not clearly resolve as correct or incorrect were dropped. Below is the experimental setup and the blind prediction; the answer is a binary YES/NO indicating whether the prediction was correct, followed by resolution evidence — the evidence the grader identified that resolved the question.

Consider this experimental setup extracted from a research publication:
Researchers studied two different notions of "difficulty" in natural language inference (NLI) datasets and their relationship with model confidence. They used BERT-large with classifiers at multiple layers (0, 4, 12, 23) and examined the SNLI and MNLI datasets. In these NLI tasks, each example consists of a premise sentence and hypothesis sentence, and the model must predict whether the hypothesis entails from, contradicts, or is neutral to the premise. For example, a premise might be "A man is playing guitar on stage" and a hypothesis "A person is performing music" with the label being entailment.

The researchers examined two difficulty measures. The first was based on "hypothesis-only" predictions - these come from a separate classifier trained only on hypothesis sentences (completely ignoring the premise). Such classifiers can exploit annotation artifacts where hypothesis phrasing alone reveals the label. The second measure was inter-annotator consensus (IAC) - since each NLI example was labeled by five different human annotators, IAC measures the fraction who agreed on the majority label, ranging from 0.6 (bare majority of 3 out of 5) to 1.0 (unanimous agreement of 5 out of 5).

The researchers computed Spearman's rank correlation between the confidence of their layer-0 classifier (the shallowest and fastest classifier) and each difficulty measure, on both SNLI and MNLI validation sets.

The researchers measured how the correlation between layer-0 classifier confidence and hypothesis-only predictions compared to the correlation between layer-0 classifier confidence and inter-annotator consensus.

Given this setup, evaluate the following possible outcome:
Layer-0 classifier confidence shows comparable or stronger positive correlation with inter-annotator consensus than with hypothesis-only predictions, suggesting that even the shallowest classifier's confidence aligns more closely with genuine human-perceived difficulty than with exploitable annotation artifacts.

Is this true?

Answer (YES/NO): NO